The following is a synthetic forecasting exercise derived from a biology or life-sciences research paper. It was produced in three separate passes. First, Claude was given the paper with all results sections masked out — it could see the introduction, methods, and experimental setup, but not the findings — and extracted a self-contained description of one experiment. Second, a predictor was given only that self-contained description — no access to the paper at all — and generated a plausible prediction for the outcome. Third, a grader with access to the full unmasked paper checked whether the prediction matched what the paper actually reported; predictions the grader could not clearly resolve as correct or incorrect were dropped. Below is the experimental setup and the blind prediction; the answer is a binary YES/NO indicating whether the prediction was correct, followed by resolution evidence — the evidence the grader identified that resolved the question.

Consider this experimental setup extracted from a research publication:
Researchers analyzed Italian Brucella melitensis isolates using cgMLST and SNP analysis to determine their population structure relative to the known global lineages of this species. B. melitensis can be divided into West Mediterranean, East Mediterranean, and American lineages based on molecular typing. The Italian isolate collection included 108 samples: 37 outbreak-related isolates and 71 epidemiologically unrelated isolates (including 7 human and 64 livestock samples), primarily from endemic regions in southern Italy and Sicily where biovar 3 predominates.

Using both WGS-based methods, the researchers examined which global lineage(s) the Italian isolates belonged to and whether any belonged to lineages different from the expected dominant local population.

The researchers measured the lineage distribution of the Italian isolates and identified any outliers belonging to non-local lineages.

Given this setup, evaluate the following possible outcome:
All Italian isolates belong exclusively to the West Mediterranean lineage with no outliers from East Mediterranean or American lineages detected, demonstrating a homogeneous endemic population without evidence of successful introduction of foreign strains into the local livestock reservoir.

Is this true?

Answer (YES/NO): NO